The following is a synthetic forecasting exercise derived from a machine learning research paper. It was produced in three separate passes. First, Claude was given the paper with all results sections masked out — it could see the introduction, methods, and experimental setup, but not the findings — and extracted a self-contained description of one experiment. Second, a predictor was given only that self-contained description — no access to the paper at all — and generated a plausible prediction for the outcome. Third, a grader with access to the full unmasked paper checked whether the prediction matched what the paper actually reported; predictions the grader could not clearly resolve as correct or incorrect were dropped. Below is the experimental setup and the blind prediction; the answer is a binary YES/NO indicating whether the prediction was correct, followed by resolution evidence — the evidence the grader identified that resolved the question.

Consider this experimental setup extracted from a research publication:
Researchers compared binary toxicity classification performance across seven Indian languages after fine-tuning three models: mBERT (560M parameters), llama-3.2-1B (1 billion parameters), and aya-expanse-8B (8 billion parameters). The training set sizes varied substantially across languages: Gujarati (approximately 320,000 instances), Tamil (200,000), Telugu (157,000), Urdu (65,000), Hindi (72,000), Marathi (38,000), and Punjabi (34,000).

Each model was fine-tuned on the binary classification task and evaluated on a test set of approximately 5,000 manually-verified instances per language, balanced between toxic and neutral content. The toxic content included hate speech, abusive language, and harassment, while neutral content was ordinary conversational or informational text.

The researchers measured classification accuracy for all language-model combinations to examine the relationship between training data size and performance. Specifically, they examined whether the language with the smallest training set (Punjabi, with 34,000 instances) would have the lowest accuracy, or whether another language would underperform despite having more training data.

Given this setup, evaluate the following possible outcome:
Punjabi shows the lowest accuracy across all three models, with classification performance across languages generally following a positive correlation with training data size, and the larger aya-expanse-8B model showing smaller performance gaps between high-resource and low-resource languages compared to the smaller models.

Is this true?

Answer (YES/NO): NO